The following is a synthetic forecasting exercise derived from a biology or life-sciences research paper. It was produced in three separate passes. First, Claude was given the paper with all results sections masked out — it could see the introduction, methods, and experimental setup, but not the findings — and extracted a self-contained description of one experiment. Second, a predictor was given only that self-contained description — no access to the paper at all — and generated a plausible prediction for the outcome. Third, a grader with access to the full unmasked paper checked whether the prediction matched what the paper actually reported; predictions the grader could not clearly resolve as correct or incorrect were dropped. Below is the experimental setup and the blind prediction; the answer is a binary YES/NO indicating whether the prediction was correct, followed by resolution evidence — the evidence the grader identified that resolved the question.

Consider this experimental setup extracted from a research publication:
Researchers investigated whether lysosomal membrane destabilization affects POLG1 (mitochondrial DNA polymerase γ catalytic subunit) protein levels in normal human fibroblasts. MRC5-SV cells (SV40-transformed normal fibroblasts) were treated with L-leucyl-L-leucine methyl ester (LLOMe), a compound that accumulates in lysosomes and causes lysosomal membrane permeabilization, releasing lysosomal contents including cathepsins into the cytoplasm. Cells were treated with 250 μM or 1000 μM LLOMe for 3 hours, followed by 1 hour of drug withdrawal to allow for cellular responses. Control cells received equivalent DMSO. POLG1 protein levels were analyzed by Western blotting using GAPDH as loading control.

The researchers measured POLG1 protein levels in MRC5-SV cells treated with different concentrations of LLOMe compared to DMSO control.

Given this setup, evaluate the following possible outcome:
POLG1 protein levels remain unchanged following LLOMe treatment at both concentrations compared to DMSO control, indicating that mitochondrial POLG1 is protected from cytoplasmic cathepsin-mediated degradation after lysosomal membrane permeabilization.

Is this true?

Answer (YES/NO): NO